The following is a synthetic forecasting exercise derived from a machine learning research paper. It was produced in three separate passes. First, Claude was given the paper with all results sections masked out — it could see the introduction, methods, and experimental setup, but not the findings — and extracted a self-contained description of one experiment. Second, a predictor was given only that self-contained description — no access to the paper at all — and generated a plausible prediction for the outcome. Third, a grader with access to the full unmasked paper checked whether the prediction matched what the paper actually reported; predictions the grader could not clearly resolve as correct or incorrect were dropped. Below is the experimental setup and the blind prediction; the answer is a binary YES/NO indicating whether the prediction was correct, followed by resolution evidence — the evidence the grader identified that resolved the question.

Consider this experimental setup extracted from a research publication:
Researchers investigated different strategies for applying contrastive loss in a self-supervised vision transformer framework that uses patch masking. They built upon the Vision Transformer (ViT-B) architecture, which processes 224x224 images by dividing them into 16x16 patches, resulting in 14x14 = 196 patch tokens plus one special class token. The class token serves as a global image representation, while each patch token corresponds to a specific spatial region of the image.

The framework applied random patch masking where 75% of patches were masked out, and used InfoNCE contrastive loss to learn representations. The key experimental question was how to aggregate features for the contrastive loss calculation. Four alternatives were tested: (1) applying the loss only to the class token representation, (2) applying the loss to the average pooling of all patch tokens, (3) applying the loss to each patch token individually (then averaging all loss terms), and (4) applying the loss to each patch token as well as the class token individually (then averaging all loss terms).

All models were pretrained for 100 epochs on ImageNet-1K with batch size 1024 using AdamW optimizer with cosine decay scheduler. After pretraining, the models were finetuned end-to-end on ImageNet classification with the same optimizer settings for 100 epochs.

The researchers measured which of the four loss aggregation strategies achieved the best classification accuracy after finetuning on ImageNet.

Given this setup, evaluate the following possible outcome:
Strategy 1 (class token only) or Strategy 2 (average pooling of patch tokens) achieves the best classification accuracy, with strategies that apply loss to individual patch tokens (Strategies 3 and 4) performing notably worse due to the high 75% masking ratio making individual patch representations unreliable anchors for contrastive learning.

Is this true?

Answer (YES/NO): NO